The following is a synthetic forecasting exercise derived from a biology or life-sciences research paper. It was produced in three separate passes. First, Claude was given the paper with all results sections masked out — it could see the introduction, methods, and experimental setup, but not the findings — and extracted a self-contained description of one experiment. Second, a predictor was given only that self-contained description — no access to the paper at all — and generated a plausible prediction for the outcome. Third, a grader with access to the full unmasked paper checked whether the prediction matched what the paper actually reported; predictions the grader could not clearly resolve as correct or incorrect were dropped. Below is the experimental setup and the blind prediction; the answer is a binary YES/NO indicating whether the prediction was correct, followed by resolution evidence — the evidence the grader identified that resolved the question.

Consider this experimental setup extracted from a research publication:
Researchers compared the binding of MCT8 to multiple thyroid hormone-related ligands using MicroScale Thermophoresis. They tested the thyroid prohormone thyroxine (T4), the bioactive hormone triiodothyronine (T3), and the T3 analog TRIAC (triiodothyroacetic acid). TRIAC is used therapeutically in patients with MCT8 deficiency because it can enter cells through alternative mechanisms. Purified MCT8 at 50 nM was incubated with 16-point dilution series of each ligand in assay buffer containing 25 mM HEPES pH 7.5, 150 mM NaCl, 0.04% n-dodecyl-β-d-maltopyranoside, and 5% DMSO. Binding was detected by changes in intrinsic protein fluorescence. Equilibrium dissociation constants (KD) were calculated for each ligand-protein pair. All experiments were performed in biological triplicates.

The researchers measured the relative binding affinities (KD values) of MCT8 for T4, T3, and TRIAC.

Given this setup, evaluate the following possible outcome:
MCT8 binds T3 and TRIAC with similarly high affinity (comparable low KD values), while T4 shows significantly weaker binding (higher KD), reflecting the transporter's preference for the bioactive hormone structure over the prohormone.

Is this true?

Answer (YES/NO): NO